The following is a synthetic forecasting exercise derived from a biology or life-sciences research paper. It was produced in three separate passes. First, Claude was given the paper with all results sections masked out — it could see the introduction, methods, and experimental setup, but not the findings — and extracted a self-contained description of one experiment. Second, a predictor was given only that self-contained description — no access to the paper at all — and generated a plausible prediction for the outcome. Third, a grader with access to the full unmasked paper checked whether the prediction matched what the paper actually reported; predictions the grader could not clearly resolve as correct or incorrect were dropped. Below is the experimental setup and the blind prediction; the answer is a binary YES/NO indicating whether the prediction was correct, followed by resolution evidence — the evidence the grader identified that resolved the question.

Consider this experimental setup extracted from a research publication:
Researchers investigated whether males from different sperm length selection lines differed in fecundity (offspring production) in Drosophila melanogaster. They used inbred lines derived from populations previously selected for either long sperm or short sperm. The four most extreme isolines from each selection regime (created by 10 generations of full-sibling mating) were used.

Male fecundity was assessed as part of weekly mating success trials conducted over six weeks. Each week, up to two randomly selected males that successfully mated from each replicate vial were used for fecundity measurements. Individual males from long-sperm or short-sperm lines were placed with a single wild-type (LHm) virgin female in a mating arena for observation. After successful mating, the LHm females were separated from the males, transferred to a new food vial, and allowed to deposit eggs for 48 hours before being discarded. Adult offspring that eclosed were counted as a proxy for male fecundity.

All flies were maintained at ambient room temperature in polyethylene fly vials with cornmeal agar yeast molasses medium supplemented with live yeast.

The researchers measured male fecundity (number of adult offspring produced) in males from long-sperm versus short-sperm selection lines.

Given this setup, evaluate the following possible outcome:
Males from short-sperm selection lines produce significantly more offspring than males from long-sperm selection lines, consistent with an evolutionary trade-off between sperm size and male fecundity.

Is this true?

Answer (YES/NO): NO